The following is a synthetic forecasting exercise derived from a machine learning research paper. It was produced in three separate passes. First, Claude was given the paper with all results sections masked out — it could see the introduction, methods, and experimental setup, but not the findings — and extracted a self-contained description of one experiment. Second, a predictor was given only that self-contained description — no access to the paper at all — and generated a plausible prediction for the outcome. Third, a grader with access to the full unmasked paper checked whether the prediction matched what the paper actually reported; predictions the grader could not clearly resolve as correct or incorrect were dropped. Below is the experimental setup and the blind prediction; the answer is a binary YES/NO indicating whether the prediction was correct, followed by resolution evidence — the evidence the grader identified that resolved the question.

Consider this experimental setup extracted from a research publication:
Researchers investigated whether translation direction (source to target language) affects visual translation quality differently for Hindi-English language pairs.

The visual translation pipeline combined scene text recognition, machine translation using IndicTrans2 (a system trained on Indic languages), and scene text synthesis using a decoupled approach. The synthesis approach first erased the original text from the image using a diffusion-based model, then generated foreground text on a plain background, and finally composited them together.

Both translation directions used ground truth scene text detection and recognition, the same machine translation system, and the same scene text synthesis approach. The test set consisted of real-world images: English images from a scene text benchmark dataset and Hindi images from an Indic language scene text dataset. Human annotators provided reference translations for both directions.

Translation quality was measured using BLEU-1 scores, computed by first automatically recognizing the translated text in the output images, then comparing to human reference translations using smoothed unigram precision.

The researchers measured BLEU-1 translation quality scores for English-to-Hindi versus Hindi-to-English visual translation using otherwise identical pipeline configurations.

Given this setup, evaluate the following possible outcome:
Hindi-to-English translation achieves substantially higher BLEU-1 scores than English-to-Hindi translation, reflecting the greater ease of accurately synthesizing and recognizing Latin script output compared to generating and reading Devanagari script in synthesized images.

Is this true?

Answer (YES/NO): YES